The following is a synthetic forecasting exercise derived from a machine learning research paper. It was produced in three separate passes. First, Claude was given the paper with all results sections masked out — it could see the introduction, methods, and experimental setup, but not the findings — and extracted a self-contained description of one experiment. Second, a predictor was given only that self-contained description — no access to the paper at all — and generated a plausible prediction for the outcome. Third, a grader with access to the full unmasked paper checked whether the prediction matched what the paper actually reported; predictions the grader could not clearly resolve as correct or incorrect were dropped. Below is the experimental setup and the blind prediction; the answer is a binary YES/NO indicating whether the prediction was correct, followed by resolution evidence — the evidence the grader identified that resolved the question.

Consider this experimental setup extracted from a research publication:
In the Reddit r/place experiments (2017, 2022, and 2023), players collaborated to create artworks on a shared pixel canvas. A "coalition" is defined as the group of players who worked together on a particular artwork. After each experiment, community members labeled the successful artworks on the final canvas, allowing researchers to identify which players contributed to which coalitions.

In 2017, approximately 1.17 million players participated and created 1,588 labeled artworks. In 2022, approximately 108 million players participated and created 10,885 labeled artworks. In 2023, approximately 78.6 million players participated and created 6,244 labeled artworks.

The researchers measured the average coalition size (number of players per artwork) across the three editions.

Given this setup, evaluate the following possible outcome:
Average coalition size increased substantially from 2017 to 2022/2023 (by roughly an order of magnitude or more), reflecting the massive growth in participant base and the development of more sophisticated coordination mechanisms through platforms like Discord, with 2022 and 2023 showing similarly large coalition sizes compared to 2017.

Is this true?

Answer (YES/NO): YES